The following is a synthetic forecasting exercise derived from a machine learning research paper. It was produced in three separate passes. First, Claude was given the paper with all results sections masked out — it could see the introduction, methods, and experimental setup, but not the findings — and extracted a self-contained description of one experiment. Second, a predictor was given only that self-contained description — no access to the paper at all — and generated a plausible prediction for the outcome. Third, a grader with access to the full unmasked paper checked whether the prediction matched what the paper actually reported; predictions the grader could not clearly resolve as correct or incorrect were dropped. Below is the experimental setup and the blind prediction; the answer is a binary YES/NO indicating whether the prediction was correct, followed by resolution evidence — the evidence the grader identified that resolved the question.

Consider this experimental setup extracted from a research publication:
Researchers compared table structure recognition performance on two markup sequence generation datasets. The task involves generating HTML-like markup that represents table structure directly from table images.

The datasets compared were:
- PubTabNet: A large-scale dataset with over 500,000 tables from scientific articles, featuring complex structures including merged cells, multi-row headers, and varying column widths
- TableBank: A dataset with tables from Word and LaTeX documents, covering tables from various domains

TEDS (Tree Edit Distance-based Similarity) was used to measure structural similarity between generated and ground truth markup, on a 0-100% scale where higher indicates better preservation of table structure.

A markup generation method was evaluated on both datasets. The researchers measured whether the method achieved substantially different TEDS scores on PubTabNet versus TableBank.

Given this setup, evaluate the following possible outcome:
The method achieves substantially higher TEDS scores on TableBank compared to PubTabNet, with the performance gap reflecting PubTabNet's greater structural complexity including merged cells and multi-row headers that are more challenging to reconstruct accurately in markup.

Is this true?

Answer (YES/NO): NO